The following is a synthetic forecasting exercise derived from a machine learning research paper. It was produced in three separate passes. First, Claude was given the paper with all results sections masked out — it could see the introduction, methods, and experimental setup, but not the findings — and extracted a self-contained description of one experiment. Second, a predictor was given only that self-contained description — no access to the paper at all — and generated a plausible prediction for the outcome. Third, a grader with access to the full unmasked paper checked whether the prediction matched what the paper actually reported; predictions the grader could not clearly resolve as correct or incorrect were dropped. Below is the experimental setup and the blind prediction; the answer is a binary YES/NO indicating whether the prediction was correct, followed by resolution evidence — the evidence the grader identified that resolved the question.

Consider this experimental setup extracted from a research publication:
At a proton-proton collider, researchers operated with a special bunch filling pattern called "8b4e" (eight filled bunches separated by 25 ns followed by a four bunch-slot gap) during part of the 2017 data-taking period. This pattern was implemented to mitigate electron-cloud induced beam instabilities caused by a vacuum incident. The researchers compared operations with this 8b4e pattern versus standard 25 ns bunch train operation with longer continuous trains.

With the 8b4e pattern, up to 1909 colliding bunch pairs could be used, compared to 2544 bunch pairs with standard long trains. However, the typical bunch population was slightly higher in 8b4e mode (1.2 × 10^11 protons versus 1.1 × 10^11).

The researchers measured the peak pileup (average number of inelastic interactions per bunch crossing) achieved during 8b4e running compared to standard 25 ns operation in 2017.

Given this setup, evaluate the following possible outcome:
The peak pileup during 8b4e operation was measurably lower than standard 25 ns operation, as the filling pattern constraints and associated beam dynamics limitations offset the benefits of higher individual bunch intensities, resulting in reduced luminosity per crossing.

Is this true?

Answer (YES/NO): NO